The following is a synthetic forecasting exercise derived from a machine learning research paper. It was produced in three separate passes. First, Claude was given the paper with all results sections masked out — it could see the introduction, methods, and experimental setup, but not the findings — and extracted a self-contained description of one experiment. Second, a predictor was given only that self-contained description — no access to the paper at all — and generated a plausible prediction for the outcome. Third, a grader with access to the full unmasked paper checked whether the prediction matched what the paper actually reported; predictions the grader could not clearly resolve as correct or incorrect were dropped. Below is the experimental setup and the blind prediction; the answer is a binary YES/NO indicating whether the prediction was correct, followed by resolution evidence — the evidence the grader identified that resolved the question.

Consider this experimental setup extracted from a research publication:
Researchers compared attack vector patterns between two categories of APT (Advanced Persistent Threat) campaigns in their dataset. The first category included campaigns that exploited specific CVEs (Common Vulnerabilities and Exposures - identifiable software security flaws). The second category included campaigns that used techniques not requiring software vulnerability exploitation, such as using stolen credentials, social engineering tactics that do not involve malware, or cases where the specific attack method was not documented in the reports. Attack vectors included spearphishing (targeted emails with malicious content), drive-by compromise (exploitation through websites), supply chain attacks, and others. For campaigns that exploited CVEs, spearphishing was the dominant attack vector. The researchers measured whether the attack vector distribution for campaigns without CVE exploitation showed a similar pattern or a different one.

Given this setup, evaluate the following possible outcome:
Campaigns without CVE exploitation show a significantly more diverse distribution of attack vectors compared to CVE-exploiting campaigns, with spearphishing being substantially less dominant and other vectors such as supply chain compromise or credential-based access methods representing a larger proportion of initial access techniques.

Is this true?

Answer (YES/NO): NO